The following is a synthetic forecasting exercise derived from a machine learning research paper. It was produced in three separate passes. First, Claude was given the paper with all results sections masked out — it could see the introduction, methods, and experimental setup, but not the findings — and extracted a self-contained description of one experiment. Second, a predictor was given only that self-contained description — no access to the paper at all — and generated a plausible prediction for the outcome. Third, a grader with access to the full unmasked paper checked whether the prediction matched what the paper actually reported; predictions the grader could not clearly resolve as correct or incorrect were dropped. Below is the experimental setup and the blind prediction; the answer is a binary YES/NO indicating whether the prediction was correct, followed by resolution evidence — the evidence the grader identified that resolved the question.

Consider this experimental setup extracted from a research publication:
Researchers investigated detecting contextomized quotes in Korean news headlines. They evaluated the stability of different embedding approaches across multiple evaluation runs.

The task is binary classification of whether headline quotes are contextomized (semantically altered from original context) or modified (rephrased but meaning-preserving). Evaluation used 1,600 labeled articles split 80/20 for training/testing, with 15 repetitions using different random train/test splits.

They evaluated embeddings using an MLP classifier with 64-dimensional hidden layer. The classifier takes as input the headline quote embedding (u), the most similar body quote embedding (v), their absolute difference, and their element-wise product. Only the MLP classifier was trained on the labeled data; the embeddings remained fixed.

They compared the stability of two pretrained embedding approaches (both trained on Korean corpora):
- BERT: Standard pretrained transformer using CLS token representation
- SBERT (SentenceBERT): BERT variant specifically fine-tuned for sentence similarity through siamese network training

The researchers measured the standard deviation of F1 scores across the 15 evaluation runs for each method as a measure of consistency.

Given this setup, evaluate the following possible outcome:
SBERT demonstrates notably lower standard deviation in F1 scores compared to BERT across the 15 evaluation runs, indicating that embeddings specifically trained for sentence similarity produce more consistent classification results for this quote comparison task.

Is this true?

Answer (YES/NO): NO